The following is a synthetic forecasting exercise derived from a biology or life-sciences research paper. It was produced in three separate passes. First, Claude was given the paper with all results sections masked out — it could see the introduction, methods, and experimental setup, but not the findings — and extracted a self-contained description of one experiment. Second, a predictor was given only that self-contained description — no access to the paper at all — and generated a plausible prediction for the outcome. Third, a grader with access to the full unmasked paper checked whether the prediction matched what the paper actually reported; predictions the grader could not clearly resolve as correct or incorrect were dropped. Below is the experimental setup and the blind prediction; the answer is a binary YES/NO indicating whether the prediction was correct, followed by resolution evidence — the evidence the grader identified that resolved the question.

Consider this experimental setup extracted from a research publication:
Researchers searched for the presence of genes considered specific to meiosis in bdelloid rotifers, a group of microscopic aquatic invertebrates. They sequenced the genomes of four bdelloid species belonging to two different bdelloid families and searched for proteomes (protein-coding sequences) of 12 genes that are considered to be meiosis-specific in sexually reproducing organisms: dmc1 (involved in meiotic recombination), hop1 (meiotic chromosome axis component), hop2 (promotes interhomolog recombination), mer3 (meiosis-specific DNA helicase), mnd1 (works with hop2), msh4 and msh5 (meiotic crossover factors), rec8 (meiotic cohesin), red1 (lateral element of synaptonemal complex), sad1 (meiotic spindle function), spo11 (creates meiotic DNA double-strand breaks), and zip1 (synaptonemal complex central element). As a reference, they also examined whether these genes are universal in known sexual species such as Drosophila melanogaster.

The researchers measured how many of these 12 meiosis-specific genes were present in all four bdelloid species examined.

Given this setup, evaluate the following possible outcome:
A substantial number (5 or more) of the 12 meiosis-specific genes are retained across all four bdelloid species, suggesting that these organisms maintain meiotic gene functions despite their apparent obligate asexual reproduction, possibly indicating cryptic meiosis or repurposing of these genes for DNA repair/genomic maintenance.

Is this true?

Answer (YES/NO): YES